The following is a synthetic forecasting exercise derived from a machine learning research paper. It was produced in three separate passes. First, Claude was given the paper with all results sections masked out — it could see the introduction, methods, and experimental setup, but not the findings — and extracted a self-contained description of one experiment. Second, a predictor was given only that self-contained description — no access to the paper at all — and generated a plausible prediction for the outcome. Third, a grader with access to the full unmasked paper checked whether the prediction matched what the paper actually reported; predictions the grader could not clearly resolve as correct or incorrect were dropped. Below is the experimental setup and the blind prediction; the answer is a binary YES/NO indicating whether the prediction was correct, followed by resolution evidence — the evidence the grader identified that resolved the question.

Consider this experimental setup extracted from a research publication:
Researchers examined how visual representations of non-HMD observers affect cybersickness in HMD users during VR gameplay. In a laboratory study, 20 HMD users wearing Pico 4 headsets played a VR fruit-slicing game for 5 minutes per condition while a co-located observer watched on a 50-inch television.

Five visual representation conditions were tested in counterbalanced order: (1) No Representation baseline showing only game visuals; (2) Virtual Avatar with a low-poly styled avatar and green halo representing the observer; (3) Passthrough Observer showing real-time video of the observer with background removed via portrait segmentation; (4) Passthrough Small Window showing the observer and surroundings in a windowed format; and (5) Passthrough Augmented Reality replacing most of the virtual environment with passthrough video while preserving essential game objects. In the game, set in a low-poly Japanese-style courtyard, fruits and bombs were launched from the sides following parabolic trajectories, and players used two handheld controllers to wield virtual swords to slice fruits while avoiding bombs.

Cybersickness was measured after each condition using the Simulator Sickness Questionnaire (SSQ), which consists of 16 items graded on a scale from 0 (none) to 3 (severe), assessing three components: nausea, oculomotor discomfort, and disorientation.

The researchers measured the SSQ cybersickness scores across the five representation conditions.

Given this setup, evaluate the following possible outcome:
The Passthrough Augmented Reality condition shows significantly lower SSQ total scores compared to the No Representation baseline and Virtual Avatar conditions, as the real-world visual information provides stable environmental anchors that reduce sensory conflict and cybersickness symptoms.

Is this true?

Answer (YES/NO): NO